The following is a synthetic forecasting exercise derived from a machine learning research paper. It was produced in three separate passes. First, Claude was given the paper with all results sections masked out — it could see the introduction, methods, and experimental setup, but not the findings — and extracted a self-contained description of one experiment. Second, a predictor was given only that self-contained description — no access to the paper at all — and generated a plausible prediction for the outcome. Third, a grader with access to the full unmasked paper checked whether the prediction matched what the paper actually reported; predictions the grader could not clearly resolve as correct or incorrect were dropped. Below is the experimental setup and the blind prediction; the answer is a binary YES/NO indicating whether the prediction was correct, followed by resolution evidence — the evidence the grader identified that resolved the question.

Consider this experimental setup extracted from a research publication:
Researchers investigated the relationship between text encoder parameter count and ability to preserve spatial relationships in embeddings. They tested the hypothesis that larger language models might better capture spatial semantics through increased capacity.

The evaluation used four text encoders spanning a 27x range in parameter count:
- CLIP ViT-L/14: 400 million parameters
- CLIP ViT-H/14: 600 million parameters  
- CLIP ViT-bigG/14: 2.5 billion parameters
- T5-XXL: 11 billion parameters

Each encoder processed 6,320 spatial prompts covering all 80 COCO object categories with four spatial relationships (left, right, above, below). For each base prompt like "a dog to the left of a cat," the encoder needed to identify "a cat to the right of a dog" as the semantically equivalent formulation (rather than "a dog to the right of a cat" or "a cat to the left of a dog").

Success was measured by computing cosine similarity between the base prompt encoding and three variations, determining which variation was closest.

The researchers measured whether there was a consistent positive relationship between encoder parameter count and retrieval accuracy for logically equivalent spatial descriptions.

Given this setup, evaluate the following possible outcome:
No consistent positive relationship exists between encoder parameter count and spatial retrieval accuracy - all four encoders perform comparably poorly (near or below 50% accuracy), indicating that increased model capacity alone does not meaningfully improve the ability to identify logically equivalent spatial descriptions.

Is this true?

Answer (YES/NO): YES